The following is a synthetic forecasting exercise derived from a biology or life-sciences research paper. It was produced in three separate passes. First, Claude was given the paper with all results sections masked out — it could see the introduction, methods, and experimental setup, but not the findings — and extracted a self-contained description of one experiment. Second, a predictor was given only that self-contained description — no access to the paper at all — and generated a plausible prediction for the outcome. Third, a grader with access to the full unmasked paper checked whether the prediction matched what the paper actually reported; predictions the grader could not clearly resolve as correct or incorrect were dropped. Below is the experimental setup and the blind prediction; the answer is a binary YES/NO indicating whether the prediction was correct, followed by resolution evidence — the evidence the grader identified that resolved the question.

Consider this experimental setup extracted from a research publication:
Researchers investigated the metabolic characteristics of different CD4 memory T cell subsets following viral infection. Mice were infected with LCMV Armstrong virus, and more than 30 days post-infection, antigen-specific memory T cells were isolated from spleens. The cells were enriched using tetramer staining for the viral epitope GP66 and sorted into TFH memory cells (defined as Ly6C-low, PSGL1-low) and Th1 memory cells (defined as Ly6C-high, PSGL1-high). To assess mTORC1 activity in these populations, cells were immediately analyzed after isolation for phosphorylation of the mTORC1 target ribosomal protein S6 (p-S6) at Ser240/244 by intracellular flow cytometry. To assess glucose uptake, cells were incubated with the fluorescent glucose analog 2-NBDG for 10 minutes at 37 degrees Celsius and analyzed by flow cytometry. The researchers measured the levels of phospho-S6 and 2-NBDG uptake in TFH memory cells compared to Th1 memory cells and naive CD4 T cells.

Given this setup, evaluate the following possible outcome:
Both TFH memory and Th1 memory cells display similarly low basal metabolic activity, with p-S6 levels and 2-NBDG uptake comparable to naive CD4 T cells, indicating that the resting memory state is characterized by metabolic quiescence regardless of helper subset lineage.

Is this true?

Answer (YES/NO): NO